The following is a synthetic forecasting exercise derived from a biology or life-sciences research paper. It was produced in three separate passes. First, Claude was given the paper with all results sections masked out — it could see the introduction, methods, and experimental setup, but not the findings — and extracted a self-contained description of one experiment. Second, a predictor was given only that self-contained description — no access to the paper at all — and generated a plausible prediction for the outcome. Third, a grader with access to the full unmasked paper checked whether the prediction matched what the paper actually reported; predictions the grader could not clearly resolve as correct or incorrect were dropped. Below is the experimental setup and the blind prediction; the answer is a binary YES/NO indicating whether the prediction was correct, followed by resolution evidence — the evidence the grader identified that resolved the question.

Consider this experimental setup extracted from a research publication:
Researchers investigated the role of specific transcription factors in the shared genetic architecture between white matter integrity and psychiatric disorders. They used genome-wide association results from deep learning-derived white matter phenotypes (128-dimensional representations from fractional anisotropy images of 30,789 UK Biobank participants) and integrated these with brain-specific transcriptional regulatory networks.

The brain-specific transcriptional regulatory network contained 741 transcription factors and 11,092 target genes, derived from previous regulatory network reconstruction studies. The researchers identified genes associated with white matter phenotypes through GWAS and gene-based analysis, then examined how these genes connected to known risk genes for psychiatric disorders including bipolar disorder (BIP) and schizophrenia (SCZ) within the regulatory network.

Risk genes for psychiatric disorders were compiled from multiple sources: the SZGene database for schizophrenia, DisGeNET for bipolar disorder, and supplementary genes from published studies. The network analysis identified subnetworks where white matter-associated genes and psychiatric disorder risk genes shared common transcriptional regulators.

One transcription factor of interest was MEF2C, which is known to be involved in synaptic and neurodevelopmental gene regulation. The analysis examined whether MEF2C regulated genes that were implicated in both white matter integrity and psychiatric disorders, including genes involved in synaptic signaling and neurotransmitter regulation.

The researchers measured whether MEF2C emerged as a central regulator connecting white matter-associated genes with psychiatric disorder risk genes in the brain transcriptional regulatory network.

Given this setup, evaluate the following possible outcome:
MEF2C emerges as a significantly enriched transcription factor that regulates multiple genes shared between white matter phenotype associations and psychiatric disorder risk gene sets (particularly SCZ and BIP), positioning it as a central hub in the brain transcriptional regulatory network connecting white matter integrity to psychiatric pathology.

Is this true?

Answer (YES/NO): YES